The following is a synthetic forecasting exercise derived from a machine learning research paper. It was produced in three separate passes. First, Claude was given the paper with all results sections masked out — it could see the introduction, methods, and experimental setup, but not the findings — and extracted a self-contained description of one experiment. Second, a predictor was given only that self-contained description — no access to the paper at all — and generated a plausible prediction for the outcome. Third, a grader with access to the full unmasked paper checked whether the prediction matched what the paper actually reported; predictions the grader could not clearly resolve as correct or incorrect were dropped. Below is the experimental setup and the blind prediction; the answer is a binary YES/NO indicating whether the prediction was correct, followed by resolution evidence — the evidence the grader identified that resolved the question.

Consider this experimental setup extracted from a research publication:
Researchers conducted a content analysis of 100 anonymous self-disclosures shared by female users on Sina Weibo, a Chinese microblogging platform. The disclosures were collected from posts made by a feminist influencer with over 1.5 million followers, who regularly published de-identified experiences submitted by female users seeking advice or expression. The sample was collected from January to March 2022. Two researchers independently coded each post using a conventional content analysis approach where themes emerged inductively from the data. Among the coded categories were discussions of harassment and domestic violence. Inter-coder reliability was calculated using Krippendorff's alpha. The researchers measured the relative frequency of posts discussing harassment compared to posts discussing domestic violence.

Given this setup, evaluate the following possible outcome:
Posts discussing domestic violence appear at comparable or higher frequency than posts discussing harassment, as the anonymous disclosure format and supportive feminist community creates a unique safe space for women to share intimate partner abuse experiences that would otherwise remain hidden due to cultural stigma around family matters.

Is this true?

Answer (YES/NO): YES